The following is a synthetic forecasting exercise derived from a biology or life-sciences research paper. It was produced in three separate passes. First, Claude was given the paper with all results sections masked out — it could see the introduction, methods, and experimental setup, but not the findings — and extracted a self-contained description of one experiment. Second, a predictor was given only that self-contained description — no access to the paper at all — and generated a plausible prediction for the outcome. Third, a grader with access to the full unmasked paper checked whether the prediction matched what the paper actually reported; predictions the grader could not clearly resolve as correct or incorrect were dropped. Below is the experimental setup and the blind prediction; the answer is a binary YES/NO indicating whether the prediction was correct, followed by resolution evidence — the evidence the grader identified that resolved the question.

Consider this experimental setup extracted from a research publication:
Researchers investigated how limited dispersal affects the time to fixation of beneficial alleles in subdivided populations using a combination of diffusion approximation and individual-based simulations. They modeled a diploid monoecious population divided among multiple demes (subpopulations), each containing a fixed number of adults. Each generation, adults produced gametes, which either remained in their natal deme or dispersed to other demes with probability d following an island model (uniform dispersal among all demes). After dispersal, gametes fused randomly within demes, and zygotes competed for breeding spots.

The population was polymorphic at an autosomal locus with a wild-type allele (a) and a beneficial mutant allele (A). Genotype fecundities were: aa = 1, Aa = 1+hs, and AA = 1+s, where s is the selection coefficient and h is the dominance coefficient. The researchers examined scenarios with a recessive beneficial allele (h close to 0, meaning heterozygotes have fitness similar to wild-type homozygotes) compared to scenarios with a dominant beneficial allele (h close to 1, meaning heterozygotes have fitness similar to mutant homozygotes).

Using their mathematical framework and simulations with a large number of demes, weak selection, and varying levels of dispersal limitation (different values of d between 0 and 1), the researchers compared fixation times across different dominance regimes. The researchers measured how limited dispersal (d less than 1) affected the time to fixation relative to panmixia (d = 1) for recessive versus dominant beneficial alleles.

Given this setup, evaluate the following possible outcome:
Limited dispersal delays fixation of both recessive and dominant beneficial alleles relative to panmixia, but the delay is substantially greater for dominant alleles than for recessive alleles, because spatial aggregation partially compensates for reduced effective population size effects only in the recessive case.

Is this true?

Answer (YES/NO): NO